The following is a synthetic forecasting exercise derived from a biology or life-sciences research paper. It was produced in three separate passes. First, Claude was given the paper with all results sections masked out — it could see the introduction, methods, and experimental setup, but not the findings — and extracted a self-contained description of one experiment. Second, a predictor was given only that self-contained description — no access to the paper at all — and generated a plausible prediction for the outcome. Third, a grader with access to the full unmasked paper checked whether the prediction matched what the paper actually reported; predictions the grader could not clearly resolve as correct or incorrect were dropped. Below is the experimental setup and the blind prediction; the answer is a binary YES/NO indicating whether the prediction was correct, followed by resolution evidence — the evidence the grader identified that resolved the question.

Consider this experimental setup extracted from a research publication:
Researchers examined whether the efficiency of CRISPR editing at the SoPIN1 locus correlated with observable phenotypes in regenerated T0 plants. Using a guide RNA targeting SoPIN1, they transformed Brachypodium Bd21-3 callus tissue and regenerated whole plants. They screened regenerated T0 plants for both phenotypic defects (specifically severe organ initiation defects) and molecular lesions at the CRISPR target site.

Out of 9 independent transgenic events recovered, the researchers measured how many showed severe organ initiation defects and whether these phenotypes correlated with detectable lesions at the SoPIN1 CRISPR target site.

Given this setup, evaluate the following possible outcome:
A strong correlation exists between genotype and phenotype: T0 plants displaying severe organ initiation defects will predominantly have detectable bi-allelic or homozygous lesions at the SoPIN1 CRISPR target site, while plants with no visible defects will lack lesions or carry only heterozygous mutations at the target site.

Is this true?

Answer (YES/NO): NO